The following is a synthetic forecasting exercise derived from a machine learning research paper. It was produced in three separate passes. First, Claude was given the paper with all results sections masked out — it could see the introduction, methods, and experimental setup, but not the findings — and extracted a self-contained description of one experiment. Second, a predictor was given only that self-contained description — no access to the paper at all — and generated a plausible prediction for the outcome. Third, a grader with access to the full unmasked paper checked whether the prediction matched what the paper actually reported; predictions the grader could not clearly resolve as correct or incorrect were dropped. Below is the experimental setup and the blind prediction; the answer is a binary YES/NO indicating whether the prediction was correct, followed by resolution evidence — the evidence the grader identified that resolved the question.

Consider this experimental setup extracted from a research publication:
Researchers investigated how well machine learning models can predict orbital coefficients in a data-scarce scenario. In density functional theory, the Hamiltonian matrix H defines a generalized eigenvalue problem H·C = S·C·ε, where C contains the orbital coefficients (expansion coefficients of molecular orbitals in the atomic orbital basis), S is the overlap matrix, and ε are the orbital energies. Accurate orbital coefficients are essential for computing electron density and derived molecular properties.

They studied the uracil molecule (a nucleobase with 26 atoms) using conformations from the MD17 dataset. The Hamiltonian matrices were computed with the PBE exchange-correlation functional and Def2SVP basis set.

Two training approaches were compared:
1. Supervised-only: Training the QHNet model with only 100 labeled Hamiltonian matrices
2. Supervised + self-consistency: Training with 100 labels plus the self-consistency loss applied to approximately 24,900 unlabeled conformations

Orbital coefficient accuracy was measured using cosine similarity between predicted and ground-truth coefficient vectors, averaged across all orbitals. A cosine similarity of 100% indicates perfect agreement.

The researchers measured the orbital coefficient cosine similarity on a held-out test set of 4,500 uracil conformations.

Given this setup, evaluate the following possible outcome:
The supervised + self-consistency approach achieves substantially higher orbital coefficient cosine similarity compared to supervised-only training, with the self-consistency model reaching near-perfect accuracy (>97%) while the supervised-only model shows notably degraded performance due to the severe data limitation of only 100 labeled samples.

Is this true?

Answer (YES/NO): YES